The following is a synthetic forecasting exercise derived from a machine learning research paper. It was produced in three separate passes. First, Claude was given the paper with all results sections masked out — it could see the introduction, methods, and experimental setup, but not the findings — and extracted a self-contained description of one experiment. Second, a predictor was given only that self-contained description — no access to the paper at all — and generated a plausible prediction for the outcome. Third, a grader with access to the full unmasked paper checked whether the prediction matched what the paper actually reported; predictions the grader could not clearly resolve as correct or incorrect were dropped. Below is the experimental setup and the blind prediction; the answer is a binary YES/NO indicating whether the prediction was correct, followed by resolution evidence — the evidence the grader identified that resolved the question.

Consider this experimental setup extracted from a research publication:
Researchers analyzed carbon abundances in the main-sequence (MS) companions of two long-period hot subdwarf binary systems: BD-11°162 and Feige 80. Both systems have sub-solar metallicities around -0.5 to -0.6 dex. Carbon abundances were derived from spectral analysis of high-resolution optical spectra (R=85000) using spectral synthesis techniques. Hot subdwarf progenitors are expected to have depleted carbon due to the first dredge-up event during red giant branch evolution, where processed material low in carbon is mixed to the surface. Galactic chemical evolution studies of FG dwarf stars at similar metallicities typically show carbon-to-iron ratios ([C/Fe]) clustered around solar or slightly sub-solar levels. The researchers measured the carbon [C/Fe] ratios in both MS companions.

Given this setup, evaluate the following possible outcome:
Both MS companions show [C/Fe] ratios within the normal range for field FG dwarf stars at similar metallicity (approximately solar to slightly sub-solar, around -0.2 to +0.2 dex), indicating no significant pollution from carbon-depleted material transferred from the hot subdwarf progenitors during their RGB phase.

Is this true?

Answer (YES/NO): NO